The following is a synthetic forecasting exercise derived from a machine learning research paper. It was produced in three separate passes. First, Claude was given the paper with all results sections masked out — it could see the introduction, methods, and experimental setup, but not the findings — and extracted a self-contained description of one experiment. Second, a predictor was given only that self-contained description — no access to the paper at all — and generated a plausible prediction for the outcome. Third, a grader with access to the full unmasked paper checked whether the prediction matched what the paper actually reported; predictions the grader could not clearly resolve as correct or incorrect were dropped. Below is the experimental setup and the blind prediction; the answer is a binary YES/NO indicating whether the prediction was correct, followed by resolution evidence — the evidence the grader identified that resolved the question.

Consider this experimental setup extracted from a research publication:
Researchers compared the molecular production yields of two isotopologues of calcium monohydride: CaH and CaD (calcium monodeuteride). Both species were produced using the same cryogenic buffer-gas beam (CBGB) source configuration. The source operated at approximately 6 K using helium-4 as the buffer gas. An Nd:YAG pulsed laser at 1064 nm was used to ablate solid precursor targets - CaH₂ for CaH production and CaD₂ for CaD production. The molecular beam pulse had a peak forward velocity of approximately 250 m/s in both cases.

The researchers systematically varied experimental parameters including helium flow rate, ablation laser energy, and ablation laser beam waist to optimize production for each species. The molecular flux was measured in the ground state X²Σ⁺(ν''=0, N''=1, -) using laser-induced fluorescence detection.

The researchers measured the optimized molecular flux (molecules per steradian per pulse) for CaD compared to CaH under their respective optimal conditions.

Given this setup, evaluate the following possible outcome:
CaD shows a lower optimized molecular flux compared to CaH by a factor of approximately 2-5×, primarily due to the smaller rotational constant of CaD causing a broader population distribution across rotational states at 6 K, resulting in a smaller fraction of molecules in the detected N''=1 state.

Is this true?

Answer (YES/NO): NO